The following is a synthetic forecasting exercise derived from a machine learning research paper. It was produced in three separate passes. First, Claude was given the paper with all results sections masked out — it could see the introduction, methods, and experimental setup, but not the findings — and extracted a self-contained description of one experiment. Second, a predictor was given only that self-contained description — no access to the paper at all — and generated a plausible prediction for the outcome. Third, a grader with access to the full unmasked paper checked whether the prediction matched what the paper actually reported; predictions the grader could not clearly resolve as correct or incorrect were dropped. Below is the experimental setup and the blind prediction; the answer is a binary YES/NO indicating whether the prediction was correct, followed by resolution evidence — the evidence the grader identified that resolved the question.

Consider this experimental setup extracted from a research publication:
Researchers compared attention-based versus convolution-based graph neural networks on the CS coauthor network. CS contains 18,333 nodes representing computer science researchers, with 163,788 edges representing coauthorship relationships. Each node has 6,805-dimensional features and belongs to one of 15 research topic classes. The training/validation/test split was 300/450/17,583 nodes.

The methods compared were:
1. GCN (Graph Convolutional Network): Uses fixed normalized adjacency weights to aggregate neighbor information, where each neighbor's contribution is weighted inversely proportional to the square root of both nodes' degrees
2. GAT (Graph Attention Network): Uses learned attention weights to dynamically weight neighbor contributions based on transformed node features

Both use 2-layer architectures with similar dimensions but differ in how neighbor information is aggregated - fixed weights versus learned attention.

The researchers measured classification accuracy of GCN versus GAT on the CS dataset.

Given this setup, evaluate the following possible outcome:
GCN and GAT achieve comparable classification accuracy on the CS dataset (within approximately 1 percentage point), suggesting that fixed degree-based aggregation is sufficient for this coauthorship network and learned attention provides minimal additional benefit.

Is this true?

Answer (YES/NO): YES